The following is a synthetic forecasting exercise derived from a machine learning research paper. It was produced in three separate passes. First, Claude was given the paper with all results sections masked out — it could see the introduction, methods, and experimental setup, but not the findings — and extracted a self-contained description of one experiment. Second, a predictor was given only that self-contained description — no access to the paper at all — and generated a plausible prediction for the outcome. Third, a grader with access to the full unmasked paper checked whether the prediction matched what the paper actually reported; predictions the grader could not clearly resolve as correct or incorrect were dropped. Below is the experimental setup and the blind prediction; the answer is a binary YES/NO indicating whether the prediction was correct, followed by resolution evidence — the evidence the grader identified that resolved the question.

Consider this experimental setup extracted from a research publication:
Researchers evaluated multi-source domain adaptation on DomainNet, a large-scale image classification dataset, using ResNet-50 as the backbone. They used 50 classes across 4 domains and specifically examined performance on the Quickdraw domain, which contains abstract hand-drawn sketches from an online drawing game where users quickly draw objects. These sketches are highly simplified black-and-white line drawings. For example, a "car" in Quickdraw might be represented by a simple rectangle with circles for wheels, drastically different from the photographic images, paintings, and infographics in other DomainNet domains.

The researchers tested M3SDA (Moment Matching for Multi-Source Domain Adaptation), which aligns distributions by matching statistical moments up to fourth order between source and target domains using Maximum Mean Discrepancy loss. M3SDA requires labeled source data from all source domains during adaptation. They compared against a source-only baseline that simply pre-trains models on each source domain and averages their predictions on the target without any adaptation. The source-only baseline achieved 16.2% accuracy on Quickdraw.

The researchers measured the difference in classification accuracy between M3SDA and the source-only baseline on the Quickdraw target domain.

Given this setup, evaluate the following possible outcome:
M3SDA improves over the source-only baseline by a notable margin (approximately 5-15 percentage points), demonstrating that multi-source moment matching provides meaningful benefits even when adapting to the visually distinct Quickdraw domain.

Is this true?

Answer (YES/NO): NO